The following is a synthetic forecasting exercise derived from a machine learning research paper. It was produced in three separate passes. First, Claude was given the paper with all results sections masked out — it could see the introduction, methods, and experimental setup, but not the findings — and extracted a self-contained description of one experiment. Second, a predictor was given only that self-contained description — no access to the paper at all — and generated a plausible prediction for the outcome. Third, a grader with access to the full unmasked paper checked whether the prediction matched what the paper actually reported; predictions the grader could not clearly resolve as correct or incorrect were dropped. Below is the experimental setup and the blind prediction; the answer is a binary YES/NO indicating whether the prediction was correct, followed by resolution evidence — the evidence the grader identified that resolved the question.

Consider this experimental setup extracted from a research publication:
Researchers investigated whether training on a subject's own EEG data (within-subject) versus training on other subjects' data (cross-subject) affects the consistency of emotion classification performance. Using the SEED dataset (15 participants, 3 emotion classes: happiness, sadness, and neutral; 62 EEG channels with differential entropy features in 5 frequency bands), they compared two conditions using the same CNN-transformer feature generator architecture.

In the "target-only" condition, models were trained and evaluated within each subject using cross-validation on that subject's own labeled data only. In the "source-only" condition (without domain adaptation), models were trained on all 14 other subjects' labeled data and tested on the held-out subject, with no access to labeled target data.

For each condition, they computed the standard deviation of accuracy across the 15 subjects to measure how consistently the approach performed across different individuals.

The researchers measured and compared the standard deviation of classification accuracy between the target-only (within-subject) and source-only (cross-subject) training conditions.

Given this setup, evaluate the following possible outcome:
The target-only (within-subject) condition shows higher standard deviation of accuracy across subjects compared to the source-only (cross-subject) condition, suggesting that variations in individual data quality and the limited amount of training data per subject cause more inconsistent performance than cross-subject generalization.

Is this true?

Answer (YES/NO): YES